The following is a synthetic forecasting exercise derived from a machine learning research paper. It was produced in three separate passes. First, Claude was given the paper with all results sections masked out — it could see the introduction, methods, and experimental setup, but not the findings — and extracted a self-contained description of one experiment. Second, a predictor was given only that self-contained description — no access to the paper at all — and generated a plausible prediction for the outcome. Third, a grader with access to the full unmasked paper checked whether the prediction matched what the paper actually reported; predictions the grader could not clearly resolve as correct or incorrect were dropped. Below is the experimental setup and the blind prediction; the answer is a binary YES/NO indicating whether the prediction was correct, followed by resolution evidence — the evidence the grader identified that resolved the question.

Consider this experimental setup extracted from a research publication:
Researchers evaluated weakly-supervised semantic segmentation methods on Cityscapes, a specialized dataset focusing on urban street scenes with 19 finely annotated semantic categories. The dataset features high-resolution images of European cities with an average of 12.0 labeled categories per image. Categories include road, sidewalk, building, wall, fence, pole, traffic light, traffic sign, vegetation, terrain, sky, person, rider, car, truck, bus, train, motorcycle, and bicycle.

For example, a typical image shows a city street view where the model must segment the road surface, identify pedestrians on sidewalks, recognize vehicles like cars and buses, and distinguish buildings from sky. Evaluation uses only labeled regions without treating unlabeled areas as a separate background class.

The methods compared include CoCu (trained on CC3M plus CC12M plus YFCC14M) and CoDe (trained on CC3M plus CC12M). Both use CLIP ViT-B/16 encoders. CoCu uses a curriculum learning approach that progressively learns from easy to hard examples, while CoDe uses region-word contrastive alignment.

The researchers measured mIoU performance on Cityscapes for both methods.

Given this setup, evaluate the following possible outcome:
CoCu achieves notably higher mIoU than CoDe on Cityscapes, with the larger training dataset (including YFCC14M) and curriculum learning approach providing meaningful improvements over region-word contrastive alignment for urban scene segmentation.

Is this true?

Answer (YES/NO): NO